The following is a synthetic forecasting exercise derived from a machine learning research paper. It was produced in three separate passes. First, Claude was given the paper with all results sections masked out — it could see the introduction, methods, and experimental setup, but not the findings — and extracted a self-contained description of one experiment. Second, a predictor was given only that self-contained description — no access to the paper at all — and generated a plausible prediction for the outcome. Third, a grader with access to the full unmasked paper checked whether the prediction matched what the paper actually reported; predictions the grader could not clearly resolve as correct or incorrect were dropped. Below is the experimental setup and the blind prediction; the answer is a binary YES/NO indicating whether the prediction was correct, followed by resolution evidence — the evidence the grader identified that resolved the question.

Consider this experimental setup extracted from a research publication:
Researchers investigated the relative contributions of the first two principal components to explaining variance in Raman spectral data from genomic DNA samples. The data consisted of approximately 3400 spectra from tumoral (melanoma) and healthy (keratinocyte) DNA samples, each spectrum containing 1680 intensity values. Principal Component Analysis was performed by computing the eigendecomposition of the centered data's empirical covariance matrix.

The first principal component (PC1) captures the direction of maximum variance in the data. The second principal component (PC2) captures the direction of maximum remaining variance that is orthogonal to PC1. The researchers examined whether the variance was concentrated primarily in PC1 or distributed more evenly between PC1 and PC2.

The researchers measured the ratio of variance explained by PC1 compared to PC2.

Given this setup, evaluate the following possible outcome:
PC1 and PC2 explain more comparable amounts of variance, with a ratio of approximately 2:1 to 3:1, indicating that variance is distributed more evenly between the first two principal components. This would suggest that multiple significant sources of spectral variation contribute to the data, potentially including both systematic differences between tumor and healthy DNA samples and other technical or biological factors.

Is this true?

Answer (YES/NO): NO